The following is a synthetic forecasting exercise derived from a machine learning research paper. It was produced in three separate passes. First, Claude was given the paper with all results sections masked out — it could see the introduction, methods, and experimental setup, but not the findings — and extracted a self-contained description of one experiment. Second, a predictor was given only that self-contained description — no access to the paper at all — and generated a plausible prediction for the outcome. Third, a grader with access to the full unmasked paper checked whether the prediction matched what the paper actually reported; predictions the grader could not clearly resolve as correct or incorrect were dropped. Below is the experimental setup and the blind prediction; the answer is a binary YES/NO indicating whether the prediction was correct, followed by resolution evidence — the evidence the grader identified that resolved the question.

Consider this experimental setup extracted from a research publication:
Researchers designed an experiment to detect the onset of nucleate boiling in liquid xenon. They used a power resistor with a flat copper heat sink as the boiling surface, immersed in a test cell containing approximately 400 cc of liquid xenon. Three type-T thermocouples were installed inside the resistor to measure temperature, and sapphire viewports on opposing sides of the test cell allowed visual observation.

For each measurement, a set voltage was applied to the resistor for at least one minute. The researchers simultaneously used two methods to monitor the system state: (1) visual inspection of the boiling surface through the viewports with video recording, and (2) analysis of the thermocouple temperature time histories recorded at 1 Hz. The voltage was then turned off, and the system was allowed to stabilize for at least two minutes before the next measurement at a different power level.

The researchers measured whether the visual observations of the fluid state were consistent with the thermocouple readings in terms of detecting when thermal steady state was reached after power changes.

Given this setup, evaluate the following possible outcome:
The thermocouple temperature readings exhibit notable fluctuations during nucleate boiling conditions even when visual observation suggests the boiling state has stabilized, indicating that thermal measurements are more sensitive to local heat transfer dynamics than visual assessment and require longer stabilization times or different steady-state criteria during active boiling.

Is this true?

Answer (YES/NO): NO